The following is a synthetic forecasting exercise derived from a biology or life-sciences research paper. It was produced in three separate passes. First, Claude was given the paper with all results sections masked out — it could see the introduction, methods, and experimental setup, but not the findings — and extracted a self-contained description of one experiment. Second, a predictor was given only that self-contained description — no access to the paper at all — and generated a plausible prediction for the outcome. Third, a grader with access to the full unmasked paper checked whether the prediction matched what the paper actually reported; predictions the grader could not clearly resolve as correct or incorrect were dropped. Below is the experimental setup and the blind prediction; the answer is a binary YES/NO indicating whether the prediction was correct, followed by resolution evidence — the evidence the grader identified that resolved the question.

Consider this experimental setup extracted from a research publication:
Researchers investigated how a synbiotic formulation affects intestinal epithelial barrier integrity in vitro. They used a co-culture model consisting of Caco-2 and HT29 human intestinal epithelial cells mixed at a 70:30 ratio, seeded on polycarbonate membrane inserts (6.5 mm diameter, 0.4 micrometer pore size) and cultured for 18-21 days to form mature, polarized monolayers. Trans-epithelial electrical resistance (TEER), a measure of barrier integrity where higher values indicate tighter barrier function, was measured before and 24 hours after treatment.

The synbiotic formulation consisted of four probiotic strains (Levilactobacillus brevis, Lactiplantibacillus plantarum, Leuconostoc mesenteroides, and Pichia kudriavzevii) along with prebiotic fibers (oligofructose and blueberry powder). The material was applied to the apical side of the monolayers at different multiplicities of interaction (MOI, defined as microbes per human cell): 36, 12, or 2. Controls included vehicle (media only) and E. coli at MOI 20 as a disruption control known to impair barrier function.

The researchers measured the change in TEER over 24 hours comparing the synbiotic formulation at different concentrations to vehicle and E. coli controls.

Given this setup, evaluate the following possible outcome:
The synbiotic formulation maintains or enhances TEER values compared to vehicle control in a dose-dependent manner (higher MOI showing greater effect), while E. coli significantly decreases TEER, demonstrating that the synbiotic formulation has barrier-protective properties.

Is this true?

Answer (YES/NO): NO